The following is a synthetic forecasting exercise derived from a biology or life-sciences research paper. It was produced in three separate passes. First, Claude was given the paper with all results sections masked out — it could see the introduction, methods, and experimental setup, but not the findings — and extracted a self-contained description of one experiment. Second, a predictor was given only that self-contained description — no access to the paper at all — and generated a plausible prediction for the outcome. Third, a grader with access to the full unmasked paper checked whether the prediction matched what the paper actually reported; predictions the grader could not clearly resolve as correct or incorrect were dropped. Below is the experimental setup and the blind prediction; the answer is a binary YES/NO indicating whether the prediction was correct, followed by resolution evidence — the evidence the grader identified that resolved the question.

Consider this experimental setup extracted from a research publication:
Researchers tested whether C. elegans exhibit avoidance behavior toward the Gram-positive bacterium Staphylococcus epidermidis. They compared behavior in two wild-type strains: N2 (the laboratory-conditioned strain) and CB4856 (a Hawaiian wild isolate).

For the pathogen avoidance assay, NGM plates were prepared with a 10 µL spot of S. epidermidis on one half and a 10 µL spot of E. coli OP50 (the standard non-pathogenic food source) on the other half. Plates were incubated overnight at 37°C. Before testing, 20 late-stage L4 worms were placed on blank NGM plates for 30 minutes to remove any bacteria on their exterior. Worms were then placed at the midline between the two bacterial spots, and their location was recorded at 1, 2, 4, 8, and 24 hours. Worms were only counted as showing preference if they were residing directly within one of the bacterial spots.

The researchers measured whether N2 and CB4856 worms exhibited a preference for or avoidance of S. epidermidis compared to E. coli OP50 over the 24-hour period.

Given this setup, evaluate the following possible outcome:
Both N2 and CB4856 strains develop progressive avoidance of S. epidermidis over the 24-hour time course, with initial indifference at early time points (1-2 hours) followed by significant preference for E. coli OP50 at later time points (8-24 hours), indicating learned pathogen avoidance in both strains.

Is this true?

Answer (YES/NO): NO